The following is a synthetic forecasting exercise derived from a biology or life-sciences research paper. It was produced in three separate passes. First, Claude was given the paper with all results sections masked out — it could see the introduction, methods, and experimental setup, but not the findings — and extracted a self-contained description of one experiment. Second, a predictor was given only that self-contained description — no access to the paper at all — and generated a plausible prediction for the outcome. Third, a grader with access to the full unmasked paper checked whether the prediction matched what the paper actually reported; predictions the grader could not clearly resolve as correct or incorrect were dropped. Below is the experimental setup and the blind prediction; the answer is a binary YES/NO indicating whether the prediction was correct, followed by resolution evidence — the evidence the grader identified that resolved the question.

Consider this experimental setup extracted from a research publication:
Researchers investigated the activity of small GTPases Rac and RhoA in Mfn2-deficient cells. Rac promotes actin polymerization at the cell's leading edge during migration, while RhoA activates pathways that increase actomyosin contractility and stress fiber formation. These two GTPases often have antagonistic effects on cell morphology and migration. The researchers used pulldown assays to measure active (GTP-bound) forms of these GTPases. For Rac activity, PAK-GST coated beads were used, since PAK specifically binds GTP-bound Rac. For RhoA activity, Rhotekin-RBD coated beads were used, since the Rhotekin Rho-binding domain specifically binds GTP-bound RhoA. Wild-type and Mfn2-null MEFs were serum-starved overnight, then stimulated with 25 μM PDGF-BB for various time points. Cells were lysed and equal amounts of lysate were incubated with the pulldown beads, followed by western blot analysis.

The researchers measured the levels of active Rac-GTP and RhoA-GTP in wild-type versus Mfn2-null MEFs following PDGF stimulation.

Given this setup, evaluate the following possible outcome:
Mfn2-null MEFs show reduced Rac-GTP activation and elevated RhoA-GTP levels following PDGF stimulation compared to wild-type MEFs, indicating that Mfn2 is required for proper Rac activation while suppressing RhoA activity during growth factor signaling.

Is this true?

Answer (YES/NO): NO